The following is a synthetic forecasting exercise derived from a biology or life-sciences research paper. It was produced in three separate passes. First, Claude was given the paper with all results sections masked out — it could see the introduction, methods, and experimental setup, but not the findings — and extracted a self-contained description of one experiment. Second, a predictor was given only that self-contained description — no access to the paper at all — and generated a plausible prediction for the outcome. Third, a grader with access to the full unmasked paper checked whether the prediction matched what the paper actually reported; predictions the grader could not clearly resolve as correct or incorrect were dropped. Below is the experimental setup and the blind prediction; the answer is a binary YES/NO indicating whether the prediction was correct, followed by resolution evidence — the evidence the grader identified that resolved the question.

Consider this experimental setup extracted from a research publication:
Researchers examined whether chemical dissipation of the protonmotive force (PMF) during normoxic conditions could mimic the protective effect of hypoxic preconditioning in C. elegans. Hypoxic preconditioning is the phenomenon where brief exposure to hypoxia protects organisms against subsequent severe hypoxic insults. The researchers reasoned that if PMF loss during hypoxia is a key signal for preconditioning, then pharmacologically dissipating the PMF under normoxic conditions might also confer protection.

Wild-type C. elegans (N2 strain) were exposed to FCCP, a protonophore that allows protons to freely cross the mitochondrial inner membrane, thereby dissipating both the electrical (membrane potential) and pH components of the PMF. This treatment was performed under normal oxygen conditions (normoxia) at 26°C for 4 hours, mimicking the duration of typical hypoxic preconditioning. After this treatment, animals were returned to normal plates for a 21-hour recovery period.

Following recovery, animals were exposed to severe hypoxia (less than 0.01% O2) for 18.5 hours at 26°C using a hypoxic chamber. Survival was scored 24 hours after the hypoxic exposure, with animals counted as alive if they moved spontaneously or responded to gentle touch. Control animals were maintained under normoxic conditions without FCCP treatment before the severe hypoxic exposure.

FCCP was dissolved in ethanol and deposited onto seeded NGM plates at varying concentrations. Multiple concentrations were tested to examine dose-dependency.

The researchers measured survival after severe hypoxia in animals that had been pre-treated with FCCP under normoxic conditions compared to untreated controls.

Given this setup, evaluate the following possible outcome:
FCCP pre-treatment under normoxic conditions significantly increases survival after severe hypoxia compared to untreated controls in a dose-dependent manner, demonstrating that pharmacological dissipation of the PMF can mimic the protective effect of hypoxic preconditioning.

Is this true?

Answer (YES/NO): YES